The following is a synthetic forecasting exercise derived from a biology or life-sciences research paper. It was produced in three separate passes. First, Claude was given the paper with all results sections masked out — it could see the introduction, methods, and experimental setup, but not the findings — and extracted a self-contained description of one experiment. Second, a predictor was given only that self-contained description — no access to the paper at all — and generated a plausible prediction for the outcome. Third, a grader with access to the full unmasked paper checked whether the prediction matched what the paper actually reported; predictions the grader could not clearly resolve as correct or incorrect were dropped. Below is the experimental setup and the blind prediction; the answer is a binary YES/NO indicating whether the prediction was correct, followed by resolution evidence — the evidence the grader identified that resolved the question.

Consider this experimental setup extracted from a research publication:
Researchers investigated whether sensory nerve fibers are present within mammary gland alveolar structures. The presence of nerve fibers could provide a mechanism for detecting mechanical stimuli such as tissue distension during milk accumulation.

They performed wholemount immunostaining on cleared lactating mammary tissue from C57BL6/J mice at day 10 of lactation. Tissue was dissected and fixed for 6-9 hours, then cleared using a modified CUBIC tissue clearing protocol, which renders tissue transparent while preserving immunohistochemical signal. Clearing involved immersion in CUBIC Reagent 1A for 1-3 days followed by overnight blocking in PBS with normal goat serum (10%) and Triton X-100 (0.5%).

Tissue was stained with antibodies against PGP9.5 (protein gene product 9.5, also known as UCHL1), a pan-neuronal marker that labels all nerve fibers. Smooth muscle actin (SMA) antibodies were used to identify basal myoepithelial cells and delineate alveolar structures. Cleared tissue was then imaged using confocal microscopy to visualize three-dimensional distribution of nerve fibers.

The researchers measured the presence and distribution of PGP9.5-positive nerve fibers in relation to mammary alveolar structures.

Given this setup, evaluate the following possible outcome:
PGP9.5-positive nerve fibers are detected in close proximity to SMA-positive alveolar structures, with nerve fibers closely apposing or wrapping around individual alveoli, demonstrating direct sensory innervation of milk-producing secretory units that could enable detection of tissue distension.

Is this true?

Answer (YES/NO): NO